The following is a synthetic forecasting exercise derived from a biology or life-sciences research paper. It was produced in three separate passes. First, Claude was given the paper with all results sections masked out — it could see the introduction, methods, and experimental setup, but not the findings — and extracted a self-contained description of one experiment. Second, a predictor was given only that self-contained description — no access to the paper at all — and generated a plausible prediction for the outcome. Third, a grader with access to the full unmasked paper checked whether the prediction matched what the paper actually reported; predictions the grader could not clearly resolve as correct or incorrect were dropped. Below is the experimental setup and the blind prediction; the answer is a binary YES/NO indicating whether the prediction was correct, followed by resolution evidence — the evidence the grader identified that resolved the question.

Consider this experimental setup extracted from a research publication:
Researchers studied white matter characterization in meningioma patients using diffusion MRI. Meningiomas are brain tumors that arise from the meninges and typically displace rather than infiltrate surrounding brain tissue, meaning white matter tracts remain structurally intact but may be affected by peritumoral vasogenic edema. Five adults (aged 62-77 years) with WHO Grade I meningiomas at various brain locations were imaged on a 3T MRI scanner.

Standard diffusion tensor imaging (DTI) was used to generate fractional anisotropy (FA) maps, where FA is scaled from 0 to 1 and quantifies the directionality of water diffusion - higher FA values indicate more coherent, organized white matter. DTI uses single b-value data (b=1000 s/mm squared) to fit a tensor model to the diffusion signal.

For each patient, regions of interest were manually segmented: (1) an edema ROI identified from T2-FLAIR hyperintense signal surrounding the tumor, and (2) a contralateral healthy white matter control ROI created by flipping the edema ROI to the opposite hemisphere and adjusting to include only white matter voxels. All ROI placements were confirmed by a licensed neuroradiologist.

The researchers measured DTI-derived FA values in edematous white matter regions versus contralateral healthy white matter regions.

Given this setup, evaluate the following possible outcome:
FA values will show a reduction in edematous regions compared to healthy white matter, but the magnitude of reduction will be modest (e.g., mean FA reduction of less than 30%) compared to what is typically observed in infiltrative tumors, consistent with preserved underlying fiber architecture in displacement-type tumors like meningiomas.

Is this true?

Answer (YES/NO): NO